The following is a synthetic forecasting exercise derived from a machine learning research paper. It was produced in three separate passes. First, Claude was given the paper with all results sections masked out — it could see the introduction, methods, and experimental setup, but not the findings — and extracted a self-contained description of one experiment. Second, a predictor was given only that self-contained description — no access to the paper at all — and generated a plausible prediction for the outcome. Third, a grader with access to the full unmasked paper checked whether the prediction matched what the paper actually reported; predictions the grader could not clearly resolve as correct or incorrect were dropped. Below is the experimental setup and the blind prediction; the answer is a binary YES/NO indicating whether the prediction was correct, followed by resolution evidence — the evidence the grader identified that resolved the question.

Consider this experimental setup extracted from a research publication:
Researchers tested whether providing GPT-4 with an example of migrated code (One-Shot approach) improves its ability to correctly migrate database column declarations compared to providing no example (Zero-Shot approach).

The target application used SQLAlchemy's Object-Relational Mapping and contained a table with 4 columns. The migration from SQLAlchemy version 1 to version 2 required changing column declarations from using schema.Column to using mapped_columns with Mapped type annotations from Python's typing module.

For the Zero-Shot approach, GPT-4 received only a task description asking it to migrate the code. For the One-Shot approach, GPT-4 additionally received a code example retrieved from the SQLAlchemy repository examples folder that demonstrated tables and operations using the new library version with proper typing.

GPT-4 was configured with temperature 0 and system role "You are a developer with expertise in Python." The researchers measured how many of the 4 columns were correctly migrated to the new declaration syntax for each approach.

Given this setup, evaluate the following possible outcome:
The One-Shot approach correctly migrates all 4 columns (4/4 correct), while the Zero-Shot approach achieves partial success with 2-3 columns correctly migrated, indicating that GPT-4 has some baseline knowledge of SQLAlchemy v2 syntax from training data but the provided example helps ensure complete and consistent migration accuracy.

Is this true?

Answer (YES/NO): NO